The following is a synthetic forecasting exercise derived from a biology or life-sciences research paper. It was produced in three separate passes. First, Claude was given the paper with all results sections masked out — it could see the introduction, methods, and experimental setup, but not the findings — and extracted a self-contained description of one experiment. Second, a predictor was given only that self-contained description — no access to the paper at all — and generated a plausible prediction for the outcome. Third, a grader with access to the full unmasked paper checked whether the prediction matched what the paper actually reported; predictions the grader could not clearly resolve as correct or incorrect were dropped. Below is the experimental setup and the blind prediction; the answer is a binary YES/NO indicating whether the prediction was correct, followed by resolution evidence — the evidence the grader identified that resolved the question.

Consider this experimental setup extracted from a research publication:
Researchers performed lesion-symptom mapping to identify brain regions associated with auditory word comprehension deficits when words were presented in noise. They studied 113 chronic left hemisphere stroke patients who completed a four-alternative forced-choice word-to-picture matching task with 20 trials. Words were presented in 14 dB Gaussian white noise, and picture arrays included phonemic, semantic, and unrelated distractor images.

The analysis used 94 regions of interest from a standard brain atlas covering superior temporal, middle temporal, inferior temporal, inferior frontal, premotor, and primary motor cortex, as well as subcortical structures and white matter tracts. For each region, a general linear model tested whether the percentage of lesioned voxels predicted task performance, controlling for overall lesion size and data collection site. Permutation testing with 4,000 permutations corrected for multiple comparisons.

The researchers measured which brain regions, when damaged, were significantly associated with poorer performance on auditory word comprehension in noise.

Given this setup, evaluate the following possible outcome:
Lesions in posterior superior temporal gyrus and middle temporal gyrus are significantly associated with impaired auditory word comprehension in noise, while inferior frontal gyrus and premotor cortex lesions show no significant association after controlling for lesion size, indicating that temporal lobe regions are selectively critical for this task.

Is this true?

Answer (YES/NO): YES